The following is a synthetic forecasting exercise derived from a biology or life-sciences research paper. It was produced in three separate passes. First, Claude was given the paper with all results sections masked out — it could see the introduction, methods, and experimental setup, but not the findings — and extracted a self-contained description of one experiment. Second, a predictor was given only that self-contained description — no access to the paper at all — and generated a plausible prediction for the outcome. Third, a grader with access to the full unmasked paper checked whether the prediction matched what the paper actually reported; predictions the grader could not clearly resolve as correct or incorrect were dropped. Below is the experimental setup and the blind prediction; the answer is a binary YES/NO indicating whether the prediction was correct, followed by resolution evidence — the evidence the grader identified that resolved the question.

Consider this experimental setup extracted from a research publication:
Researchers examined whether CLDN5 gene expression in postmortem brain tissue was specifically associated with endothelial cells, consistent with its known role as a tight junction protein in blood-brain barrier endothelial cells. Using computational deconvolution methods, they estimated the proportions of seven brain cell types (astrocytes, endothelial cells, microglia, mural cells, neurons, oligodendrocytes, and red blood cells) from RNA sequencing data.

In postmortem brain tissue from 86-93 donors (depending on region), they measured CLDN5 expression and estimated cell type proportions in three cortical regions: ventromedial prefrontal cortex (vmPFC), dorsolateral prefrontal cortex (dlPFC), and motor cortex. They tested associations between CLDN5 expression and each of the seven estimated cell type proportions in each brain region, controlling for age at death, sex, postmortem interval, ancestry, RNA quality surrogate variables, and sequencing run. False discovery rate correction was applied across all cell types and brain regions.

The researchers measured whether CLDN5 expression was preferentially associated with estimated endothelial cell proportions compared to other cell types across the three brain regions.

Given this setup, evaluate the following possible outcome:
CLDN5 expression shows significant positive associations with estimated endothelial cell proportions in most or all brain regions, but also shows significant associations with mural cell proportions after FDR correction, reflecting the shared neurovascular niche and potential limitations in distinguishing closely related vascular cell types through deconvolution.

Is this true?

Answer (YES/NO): YES